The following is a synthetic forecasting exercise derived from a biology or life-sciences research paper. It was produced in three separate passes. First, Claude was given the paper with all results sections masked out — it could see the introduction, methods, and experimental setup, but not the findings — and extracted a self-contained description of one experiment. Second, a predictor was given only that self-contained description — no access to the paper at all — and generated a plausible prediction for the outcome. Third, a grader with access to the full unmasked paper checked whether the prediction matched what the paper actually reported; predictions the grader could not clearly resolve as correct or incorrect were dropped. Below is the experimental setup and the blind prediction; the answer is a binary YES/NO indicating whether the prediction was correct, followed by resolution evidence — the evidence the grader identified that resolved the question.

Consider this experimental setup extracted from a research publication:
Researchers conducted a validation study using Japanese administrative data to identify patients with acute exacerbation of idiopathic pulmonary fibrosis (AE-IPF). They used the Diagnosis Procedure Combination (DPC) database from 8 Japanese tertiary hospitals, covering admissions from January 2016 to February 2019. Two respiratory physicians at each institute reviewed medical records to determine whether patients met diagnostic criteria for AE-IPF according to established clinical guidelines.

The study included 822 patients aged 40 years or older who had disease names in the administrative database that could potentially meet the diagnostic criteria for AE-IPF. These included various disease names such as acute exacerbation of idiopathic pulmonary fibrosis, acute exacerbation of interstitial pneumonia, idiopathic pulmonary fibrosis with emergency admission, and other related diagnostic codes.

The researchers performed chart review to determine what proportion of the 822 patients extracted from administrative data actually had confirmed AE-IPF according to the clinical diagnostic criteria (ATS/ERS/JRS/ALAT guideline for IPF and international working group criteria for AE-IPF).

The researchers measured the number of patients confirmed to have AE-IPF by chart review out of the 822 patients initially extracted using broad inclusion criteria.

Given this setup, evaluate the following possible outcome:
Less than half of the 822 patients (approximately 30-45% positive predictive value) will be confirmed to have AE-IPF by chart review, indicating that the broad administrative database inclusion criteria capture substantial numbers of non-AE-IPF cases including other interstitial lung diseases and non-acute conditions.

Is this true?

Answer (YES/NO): NO